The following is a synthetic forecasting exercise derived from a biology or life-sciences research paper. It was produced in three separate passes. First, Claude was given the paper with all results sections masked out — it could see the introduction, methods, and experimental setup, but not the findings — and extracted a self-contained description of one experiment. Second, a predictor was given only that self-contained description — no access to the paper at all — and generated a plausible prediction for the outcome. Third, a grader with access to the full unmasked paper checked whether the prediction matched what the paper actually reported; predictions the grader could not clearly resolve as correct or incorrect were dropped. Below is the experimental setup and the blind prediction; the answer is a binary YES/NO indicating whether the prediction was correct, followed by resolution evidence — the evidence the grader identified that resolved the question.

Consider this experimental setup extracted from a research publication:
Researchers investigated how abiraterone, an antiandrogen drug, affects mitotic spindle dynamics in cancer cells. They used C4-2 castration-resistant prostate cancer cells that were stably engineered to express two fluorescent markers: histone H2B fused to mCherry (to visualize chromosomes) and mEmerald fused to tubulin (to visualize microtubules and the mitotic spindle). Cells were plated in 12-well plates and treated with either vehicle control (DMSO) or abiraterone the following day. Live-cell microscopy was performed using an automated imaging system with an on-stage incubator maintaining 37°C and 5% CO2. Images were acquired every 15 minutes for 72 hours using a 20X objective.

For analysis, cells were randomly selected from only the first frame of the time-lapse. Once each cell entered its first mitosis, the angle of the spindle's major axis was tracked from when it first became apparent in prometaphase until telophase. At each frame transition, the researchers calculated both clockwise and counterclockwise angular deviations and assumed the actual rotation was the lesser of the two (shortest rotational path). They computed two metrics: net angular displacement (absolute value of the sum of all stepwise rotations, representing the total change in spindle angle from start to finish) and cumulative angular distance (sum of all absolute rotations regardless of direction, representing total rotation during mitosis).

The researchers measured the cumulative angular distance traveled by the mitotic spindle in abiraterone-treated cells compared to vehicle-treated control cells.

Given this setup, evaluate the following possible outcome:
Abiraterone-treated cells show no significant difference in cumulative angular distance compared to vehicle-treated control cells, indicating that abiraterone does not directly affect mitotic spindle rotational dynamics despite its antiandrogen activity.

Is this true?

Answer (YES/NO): NO